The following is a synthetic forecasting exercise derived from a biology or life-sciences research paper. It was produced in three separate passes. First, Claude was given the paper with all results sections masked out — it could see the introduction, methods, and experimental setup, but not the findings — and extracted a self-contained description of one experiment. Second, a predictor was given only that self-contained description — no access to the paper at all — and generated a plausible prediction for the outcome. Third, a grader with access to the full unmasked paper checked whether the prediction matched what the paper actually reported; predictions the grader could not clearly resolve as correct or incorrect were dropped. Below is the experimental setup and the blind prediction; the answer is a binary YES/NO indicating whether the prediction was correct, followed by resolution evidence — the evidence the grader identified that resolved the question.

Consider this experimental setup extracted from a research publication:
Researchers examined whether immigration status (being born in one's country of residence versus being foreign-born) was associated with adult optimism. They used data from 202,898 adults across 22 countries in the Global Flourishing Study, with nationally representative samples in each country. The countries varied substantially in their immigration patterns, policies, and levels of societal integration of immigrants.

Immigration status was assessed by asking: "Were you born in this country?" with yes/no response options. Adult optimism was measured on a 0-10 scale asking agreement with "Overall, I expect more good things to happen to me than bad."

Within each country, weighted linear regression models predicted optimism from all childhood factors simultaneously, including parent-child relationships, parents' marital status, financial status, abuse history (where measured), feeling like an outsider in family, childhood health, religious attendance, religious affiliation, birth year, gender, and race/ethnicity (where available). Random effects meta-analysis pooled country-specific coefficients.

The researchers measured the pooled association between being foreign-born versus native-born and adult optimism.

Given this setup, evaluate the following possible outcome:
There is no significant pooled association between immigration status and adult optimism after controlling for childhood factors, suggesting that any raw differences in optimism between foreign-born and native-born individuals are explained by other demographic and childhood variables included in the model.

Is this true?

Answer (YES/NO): NO